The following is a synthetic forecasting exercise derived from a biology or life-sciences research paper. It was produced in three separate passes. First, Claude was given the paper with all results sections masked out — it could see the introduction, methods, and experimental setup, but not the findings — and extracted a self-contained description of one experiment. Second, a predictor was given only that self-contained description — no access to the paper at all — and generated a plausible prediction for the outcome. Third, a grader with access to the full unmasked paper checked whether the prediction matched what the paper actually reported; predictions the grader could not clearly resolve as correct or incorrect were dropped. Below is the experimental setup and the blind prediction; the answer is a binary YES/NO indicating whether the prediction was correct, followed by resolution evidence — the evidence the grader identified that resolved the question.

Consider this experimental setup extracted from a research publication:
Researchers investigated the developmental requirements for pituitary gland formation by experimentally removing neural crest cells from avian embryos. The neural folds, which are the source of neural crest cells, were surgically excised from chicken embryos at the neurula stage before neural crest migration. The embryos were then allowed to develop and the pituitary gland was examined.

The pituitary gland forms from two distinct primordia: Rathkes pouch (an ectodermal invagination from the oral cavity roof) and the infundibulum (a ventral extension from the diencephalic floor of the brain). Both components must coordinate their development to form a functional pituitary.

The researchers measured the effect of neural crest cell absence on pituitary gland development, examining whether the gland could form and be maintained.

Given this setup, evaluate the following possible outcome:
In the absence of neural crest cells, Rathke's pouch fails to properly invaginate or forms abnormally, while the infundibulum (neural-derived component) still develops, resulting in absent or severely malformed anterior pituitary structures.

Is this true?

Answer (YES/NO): NO